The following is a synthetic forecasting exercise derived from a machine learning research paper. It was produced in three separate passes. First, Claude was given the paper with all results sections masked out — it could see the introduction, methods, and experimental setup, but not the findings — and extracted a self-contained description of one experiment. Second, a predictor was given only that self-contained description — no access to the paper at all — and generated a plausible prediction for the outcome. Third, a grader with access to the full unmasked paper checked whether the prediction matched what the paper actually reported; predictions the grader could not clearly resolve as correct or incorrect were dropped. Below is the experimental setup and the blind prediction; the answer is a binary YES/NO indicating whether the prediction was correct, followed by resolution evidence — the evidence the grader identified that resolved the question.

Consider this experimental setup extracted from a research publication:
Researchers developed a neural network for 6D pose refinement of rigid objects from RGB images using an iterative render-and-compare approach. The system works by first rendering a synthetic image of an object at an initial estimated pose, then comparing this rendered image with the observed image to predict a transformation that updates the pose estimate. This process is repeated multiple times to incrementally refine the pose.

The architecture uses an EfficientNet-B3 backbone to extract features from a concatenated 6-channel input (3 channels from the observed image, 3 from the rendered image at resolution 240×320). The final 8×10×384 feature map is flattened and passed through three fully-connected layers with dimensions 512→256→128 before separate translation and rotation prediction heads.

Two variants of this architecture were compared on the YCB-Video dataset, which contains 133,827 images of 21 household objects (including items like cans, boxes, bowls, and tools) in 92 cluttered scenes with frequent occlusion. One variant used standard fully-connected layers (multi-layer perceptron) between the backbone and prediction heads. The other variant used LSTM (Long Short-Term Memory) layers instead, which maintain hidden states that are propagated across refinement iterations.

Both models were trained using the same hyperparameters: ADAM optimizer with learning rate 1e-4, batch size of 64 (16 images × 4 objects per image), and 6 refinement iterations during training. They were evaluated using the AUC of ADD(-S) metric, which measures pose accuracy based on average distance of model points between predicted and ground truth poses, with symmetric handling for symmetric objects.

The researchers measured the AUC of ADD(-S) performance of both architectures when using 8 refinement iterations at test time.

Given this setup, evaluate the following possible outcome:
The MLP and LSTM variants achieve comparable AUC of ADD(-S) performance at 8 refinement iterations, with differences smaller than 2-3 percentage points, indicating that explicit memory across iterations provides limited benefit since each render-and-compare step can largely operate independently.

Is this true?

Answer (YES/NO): NO